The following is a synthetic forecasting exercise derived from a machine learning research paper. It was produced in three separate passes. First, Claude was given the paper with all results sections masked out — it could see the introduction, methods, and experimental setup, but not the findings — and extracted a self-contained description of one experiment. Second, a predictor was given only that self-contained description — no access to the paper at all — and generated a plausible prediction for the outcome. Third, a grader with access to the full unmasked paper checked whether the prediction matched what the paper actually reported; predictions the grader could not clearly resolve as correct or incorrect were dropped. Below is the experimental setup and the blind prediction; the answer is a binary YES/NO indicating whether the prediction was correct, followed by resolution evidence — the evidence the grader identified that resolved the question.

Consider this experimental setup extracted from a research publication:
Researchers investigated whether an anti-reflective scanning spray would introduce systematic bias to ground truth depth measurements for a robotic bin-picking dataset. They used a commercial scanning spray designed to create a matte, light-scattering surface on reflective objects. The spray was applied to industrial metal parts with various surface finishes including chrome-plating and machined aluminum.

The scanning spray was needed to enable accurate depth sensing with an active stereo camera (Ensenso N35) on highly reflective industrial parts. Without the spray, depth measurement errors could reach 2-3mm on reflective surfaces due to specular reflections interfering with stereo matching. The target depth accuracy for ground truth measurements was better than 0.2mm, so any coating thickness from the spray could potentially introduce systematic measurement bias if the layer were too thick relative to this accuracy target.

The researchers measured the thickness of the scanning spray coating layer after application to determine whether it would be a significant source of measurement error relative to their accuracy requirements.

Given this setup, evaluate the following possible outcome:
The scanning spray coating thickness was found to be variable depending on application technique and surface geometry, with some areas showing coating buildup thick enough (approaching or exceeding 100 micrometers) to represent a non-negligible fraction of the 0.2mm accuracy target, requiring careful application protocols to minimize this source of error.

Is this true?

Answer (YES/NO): NO